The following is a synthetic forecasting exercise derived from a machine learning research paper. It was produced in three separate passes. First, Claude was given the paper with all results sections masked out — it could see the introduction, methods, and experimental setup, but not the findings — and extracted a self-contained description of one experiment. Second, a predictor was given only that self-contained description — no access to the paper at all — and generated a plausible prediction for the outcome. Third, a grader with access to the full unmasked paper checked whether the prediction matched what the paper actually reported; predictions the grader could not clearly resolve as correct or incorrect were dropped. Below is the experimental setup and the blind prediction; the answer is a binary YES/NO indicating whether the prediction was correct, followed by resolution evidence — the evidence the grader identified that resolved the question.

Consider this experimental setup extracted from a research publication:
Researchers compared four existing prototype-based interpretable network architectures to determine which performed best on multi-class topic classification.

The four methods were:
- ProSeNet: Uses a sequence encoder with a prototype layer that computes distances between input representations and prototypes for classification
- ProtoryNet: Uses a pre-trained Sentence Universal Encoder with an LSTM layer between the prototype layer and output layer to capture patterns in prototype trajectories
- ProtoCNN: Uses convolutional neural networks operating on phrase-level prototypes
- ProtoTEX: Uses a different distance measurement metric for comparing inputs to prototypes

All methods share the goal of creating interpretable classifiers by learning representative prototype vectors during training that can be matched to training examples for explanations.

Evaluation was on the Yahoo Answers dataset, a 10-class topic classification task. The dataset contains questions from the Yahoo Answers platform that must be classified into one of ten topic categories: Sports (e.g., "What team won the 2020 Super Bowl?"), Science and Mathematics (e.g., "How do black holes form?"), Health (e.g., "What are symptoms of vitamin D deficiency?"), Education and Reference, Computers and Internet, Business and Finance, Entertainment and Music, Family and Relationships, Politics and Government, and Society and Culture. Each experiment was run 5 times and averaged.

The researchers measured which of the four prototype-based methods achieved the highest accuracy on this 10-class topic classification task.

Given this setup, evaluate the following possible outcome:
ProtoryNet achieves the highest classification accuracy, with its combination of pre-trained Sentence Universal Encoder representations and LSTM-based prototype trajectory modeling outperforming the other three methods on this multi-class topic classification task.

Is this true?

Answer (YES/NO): YES